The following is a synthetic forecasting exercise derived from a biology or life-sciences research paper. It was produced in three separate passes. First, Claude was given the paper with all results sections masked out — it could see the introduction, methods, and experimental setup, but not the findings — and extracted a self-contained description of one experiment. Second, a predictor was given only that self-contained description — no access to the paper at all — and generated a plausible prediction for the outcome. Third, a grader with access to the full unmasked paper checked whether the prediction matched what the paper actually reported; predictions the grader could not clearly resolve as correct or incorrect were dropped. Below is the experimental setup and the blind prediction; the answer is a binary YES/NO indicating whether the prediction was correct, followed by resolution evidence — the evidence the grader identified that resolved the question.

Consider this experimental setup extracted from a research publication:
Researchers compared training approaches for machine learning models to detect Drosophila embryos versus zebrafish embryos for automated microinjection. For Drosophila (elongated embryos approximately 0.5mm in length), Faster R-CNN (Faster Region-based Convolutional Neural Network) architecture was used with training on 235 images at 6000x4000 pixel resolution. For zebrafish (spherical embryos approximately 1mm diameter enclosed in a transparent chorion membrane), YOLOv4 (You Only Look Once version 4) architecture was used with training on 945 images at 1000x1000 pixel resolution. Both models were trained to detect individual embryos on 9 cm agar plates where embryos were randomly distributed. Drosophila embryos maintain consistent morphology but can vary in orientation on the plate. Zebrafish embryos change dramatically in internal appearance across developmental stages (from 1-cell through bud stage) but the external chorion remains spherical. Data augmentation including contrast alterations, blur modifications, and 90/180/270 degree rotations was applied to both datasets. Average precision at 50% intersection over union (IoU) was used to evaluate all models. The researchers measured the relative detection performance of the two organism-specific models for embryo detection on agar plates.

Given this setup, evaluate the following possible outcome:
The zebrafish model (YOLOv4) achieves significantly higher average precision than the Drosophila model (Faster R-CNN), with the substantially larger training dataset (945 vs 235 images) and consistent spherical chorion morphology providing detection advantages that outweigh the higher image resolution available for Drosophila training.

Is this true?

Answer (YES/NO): NO